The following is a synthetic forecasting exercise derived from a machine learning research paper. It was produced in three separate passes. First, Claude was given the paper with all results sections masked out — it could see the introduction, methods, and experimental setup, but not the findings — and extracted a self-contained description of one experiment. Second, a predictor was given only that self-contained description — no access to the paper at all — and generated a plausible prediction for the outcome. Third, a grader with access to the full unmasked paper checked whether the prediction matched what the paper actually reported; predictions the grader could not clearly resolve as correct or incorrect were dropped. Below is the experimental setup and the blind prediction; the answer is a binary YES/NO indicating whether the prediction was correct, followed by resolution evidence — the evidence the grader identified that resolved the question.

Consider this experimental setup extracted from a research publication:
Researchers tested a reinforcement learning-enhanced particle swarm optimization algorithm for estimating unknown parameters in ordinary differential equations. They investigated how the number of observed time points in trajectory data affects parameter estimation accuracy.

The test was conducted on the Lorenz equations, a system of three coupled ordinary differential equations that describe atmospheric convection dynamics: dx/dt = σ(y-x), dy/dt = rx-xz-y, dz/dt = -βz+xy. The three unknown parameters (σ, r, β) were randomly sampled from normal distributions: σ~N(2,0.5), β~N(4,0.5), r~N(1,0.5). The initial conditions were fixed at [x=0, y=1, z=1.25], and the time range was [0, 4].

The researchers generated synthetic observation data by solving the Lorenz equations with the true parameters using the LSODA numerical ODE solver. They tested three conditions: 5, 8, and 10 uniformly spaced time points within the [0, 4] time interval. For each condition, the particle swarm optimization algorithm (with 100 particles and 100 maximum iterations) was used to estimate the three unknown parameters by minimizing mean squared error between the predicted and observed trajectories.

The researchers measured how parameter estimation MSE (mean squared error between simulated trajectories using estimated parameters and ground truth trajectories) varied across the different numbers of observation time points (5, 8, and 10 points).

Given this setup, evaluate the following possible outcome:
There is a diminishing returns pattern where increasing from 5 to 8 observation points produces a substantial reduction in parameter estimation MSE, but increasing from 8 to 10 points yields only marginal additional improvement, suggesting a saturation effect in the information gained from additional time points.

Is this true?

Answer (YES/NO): NO